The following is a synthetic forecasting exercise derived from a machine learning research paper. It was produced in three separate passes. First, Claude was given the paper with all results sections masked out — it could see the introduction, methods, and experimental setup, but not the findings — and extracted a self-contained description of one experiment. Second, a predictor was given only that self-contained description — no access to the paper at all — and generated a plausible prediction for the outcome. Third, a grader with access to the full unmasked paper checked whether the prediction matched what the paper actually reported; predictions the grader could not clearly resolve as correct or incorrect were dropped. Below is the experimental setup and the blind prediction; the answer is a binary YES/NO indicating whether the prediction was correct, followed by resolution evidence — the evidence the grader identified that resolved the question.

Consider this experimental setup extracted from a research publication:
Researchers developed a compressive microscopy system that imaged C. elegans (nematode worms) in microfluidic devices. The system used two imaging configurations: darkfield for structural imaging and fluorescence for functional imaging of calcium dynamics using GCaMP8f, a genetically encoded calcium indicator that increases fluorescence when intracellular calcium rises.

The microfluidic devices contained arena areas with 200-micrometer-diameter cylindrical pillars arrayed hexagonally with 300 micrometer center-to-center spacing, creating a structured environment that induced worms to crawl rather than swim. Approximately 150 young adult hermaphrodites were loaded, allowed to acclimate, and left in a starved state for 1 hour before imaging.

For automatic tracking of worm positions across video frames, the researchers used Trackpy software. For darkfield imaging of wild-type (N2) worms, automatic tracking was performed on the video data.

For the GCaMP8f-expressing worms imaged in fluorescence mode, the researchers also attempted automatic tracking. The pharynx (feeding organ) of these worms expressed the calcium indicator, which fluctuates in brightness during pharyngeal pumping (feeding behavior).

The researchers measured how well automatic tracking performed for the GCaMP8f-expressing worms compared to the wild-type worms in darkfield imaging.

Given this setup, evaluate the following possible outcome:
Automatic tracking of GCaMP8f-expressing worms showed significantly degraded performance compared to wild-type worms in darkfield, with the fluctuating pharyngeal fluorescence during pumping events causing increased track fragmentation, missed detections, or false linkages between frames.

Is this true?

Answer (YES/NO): NO